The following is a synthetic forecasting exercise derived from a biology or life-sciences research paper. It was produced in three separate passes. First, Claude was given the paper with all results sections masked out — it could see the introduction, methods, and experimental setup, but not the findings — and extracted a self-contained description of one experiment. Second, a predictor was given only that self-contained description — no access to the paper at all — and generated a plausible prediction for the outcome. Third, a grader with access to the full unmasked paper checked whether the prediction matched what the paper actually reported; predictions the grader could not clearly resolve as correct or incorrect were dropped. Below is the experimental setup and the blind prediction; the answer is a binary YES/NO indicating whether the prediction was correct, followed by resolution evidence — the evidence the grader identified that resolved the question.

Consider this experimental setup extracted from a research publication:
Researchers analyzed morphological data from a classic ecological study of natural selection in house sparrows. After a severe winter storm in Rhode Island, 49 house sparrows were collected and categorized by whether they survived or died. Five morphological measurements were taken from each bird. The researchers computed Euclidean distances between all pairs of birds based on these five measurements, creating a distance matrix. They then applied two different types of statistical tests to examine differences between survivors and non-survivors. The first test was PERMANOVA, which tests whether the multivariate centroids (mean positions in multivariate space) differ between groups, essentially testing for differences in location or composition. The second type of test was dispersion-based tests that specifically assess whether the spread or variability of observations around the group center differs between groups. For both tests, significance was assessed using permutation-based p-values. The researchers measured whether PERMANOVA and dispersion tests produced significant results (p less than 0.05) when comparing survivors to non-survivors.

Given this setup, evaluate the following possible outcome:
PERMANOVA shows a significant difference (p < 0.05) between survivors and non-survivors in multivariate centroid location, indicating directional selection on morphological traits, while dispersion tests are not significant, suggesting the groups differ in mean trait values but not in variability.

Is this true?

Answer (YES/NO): NO